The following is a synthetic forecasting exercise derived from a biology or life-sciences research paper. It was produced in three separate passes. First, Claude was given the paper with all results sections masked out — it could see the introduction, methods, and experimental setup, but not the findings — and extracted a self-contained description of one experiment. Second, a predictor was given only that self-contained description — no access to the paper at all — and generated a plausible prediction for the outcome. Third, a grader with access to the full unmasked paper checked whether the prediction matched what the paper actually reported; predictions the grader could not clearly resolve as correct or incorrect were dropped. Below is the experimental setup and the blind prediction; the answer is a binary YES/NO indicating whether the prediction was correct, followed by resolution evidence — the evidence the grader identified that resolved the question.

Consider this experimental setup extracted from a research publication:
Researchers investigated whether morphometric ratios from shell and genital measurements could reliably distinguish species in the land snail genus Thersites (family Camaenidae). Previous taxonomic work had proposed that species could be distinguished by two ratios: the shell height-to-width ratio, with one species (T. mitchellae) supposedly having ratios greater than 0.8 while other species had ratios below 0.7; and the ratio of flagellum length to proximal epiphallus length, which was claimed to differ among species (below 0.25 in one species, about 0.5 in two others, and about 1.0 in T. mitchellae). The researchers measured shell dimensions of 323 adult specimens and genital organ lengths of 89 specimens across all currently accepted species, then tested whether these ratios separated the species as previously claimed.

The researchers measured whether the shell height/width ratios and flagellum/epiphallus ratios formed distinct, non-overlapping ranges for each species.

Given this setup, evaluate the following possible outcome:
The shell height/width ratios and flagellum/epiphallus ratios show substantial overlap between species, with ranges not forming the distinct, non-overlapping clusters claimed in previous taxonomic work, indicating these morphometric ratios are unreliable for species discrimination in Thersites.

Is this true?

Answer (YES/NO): YES